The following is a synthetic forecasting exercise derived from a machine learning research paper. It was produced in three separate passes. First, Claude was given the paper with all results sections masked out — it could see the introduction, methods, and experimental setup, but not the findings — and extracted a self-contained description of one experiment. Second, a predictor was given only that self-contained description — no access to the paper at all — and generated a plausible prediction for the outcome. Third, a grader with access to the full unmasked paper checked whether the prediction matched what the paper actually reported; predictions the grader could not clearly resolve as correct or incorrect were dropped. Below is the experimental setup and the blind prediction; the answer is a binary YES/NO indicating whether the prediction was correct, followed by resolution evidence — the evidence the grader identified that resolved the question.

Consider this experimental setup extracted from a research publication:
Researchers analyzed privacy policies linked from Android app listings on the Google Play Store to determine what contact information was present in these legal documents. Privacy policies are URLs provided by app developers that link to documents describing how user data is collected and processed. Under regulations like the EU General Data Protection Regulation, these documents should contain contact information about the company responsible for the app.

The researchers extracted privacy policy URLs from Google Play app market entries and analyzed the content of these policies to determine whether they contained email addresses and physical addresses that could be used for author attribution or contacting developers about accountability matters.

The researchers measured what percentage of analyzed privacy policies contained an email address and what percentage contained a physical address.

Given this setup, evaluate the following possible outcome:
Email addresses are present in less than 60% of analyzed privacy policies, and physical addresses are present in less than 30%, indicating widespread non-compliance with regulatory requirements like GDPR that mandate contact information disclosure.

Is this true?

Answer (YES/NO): YES